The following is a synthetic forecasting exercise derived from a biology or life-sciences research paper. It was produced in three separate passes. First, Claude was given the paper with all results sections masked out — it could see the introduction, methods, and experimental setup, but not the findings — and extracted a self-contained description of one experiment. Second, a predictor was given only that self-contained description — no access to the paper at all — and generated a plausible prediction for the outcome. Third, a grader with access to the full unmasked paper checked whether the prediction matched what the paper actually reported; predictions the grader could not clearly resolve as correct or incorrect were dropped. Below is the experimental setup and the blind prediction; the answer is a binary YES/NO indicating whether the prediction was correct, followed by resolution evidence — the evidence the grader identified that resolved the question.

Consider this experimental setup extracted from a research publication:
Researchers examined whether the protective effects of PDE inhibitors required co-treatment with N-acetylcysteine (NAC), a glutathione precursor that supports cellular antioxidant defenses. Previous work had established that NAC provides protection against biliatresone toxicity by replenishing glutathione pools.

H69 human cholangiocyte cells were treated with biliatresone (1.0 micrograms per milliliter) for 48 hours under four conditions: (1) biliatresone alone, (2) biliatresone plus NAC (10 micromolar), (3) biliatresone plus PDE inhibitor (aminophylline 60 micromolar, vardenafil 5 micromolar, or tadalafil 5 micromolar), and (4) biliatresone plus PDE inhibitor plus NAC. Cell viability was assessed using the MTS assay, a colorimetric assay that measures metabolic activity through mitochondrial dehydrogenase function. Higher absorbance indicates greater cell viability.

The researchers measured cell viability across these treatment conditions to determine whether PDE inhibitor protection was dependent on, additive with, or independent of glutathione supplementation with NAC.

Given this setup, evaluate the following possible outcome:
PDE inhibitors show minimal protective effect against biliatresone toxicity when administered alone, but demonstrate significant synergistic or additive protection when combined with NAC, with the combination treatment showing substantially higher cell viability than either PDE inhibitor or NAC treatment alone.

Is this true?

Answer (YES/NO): NO